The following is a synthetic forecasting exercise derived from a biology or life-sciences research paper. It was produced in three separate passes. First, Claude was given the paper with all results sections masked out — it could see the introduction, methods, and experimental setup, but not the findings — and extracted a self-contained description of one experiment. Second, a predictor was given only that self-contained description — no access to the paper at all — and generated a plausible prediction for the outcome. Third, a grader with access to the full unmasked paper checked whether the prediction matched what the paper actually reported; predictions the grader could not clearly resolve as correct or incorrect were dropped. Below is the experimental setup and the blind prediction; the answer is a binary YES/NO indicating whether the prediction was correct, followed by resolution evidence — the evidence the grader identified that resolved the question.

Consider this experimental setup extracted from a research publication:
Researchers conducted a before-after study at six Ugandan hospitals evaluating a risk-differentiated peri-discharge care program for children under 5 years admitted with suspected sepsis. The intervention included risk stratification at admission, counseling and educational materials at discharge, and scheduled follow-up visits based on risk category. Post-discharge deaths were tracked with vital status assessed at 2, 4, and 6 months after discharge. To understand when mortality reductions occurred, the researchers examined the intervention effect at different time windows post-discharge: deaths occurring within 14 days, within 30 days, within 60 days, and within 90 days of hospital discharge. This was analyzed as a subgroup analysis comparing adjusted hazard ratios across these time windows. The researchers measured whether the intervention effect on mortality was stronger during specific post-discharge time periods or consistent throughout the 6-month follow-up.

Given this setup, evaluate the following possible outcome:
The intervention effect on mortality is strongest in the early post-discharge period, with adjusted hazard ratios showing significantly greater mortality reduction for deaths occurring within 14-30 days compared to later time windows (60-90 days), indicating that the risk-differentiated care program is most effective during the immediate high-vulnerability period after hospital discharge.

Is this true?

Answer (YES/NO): NO